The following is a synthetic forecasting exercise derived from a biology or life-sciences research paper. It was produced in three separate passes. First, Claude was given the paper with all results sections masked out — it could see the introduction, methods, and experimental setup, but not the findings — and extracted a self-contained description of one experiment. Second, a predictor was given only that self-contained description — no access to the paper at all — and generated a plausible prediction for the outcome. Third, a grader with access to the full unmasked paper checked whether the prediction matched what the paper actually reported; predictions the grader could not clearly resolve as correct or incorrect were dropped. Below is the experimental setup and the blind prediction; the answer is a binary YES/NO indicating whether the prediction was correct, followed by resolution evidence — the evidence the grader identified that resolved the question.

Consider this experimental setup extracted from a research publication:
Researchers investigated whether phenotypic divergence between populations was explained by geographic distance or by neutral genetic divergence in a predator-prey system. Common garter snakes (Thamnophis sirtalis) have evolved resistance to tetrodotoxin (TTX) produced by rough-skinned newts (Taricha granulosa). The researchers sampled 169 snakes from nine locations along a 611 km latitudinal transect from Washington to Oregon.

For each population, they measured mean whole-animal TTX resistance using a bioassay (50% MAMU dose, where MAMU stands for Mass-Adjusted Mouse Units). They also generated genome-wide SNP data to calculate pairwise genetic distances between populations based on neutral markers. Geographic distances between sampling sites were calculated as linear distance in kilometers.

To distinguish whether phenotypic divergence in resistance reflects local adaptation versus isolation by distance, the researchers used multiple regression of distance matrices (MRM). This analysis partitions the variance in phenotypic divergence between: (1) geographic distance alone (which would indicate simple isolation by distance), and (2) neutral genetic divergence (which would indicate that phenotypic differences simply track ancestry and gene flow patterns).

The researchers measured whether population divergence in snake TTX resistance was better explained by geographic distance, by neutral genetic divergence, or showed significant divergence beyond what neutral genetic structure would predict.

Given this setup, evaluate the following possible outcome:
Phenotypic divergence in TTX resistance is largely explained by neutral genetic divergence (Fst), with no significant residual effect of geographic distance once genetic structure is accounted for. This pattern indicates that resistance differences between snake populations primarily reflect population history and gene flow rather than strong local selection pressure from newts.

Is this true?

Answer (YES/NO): NO